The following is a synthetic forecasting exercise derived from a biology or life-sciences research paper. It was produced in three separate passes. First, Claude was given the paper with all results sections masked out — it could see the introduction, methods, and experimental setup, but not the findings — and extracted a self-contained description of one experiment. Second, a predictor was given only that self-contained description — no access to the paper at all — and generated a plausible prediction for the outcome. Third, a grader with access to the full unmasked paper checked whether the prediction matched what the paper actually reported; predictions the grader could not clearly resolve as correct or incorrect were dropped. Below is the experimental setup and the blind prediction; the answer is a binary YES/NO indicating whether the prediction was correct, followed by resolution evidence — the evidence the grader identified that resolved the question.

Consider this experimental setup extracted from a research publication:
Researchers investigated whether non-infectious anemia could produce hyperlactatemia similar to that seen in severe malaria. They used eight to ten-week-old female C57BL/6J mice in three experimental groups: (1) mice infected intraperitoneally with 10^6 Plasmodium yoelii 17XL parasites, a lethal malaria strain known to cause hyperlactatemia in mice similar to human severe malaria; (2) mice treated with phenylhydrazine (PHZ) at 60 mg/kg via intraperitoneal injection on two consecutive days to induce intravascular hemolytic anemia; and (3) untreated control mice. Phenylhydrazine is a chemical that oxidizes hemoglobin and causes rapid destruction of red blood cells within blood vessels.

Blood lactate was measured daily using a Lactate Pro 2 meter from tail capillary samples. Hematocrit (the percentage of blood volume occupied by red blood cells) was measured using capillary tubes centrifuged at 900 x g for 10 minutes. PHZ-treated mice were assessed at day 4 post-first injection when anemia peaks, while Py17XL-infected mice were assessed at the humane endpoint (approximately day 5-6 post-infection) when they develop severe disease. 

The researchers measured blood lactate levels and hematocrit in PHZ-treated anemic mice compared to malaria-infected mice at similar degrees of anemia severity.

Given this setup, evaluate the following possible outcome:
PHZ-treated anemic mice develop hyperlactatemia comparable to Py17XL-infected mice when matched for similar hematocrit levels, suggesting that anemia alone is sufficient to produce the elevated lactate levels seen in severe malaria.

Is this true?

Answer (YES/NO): NO